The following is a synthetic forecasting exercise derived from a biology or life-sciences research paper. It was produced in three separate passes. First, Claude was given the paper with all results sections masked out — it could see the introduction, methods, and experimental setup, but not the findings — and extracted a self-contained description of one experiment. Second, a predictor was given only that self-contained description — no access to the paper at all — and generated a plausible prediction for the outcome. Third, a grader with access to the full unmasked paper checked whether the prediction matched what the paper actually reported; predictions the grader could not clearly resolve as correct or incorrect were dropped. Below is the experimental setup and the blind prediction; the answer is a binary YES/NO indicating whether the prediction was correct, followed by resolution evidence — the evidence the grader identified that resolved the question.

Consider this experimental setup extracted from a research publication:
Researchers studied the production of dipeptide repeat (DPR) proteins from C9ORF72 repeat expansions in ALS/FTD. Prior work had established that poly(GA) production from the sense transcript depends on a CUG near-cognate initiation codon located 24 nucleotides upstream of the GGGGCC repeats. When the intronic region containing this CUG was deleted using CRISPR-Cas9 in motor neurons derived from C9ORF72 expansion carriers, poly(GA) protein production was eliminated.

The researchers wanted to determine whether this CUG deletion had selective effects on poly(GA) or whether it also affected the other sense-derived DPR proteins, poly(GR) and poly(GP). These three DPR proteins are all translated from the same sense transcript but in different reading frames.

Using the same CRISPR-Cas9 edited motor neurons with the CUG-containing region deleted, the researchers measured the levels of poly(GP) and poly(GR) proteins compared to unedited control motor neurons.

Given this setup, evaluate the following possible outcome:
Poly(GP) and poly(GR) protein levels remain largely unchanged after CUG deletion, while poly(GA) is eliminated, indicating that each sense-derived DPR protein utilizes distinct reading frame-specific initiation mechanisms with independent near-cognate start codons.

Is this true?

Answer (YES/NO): YES